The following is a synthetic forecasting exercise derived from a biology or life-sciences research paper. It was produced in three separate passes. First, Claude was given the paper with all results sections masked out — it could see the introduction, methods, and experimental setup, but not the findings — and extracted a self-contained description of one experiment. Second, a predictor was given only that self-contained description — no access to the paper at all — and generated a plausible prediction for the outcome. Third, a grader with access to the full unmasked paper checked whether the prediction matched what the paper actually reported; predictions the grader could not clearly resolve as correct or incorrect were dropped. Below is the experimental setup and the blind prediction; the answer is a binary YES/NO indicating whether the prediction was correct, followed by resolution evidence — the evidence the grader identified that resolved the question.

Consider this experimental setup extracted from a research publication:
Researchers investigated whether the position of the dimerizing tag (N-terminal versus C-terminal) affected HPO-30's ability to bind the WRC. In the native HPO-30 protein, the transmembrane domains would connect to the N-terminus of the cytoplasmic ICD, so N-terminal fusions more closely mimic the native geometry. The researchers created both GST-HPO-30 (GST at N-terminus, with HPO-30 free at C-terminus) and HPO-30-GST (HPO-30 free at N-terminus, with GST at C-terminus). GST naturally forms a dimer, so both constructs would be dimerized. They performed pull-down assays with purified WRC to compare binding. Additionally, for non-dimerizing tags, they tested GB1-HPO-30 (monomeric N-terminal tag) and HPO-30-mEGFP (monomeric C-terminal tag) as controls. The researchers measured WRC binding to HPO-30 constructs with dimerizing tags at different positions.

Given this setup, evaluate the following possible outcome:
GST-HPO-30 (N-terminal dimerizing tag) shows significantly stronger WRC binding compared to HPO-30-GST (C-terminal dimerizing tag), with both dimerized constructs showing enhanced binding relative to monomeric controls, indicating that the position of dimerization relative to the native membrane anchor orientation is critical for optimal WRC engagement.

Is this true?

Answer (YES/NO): NO